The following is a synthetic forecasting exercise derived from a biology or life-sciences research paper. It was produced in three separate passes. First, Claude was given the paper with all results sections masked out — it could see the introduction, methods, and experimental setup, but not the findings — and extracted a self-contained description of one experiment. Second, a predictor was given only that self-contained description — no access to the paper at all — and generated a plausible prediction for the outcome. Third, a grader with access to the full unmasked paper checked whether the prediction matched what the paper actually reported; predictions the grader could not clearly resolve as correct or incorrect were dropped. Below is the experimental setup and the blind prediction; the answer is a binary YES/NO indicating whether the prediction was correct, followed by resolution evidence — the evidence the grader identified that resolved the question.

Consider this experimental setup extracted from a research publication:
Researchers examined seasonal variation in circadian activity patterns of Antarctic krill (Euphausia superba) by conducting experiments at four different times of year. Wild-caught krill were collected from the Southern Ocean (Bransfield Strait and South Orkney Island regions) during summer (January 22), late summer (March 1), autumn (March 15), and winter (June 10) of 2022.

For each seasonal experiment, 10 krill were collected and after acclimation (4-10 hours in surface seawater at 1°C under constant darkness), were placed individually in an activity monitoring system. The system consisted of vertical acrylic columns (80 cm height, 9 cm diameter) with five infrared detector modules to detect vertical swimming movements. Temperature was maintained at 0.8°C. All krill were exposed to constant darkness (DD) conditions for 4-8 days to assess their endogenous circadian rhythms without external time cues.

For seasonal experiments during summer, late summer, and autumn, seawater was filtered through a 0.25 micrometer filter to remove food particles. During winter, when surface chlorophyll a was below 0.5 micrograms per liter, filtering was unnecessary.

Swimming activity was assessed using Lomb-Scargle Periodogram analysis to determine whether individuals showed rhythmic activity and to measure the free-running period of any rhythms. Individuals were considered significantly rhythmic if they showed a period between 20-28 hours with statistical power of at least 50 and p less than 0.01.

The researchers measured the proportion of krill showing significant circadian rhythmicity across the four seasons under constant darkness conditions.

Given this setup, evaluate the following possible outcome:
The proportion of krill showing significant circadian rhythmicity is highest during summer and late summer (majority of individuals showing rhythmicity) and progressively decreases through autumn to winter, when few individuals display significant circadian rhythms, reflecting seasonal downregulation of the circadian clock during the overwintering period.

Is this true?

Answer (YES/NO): NO